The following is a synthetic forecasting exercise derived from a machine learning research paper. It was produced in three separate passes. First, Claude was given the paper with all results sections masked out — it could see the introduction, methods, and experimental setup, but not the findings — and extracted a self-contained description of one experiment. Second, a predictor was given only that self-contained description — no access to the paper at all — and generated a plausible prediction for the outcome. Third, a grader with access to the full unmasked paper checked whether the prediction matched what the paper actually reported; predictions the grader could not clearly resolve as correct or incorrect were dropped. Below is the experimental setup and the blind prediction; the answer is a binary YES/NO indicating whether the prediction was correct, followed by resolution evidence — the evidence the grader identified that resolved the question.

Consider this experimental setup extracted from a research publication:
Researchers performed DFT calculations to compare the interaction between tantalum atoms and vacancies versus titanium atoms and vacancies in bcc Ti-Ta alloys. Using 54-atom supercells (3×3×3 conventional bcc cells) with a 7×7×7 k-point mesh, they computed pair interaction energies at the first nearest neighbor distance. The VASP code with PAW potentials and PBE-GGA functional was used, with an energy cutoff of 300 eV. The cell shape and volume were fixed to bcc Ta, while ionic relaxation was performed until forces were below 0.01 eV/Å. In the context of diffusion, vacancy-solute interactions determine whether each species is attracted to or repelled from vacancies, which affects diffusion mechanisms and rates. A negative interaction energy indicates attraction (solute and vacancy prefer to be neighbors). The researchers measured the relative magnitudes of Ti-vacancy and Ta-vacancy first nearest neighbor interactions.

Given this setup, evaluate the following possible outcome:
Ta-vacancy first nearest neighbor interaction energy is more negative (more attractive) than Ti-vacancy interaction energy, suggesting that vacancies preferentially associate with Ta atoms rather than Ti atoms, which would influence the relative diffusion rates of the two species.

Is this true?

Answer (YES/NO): NO